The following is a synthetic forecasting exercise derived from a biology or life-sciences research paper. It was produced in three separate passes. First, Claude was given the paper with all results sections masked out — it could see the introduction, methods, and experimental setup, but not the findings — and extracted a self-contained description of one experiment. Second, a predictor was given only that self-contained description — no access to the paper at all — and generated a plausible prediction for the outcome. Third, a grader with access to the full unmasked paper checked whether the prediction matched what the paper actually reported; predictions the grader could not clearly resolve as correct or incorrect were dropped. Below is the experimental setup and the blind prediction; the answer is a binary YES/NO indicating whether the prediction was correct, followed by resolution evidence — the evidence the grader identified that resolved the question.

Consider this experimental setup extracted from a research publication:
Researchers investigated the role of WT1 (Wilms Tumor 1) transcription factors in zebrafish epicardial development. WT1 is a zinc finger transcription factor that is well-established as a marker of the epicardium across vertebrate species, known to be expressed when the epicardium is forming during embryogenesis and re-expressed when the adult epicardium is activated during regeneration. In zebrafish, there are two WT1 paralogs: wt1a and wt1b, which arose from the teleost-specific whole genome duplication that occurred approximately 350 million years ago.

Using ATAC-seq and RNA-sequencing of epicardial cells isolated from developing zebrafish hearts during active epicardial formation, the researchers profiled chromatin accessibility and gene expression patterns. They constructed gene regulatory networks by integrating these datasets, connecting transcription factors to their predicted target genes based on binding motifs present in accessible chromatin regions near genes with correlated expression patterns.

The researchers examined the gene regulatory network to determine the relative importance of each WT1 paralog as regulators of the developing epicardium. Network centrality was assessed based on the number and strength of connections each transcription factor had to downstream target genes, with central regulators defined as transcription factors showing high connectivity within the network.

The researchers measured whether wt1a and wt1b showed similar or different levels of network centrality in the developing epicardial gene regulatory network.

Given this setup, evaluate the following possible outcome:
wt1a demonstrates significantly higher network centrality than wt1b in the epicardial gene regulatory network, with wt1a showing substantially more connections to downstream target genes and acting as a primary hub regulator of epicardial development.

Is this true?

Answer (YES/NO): NO